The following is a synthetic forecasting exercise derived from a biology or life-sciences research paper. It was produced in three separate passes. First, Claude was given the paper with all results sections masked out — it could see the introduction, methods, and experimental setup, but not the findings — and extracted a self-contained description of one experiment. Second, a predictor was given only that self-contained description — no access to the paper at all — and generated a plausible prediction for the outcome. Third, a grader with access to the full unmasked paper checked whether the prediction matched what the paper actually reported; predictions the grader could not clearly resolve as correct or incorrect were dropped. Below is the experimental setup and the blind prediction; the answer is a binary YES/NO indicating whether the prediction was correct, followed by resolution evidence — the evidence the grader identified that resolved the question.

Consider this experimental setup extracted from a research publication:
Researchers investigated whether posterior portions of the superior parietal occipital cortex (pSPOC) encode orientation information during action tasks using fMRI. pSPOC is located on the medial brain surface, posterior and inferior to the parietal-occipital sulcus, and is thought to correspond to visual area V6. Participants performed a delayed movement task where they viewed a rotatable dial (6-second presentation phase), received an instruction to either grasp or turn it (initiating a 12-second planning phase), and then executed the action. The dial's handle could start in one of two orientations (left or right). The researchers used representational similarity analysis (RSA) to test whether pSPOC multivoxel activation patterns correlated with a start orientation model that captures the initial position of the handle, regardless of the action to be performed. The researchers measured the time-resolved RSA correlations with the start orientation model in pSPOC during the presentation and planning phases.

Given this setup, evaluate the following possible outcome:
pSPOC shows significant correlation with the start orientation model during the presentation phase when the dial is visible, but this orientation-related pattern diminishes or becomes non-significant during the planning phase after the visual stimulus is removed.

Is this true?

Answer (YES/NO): NO